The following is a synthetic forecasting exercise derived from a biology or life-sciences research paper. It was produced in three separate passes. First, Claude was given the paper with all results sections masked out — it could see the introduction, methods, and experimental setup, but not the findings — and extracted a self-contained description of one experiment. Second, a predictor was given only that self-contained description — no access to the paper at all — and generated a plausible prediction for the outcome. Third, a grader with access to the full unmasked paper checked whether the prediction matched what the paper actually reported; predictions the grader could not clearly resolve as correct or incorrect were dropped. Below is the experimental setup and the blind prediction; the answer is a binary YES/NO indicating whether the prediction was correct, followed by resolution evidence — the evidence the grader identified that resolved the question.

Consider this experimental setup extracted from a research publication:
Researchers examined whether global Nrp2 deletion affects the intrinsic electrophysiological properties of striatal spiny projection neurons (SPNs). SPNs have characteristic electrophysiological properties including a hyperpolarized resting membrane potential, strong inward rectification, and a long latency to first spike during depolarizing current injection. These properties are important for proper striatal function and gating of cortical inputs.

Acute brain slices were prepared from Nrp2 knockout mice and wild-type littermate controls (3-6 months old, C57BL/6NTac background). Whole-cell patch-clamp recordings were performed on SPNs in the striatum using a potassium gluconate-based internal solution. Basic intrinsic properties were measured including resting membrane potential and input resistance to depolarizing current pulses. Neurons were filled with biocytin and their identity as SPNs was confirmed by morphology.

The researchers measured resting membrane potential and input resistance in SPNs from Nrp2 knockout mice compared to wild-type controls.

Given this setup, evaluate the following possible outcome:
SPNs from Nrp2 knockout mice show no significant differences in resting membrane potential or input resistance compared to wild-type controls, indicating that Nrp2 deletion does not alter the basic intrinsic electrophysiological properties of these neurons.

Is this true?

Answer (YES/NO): NO